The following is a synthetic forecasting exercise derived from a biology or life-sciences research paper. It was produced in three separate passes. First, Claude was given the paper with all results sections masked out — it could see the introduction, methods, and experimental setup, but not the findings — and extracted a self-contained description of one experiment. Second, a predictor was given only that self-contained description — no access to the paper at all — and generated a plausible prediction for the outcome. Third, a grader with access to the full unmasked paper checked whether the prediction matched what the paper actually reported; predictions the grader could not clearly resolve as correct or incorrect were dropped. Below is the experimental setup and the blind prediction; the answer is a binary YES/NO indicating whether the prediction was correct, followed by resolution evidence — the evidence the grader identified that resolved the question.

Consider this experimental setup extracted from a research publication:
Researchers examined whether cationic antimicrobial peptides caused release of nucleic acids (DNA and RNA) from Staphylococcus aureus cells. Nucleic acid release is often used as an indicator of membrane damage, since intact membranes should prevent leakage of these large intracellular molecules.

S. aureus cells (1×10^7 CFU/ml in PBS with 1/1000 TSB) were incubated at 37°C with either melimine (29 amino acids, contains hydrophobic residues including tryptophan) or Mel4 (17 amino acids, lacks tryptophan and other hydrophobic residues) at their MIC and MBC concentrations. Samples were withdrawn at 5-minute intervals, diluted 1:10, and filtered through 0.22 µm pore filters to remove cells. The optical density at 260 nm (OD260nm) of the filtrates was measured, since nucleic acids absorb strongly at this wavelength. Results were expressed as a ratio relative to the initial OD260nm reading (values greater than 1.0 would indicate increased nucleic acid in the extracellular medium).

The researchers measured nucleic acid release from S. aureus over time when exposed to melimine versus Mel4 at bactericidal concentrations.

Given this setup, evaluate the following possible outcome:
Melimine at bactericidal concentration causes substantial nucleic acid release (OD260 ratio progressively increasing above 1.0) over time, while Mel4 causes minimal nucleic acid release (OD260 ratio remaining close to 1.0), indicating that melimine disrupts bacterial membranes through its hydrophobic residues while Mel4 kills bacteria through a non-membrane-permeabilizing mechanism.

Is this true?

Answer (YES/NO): YES